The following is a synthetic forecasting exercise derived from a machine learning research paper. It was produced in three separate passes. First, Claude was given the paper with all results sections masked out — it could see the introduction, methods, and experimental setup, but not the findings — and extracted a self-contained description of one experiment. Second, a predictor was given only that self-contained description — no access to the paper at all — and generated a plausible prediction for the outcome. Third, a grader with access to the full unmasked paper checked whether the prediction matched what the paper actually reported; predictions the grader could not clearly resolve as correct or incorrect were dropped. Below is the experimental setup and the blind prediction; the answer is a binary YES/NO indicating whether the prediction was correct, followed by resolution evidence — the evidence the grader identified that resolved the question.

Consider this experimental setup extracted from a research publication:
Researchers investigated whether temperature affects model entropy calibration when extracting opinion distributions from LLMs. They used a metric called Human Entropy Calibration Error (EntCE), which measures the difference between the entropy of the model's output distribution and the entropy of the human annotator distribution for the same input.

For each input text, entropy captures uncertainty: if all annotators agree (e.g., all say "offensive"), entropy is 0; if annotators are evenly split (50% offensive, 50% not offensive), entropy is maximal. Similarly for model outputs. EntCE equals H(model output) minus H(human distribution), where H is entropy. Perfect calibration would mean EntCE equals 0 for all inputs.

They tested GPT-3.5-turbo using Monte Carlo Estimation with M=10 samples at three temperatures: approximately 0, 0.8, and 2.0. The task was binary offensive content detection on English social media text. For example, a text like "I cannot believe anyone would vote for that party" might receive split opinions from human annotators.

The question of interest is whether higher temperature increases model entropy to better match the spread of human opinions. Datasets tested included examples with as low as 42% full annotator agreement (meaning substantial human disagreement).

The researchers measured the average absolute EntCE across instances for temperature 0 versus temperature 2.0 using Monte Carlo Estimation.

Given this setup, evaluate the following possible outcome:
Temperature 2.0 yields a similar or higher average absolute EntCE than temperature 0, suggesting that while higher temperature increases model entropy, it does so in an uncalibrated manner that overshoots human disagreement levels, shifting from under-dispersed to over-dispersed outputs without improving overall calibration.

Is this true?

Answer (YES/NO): NO